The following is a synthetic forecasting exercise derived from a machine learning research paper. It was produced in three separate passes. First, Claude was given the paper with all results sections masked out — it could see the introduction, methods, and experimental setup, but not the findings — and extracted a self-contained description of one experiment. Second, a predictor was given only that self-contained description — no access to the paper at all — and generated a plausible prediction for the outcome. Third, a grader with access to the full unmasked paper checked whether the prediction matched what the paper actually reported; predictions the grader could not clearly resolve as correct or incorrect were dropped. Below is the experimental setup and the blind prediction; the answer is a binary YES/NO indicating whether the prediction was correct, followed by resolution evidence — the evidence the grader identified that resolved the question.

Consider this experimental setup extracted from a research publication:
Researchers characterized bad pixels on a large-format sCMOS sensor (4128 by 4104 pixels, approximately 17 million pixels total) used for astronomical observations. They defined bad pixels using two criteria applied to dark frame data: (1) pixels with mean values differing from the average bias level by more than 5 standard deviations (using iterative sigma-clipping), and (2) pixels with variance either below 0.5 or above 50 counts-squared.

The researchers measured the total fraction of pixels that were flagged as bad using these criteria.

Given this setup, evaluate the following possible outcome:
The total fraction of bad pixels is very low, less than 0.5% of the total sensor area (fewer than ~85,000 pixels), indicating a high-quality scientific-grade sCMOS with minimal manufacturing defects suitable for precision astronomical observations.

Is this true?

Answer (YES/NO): YES